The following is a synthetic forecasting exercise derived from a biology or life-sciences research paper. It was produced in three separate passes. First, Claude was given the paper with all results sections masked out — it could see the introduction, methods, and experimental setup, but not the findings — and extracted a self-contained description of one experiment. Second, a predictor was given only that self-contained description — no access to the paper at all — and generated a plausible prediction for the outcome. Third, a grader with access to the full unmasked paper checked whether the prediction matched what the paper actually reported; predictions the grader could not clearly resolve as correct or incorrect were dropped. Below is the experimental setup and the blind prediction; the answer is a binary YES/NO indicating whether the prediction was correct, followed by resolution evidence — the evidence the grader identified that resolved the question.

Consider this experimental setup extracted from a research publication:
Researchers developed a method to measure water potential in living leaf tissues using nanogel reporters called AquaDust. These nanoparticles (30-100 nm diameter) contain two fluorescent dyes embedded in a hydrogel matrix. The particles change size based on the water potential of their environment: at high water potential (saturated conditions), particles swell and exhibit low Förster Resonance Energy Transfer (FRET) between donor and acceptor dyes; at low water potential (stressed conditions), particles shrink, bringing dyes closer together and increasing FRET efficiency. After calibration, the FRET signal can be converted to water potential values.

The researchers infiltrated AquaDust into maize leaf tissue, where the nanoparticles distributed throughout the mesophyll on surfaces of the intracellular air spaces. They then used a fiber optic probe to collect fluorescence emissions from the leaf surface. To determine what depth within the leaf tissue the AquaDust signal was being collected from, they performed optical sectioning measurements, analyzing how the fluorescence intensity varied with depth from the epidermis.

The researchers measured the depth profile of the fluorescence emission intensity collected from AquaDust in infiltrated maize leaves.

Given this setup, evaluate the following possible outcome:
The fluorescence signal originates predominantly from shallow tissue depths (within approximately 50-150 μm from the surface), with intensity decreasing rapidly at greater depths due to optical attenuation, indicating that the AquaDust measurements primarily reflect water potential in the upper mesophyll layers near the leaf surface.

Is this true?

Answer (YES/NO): NO